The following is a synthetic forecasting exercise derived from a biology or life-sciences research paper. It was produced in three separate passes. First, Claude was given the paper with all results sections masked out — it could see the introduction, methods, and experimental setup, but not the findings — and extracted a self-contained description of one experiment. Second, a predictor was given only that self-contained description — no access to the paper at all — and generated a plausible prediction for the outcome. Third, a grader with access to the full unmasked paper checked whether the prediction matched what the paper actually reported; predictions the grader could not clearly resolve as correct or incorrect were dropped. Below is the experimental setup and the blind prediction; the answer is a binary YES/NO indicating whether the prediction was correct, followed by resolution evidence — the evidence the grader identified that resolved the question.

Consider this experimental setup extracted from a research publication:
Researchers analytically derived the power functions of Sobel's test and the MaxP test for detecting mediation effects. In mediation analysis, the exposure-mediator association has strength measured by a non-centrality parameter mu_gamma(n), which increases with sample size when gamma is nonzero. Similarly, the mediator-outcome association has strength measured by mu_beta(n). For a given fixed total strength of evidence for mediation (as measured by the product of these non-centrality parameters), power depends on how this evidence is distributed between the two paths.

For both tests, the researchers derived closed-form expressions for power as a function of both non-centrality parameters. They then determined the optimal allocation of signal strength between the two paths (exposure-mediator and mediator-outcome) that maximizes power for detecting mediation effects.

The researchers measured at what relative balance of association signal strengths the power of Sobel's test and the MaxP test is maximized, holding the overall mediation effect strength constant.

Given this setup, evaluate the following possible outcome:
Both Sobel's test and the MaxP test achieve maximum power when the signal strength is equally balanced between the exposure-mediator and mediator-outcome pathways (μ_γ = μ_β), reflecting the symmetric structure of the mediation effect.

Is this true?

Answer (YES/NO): YES